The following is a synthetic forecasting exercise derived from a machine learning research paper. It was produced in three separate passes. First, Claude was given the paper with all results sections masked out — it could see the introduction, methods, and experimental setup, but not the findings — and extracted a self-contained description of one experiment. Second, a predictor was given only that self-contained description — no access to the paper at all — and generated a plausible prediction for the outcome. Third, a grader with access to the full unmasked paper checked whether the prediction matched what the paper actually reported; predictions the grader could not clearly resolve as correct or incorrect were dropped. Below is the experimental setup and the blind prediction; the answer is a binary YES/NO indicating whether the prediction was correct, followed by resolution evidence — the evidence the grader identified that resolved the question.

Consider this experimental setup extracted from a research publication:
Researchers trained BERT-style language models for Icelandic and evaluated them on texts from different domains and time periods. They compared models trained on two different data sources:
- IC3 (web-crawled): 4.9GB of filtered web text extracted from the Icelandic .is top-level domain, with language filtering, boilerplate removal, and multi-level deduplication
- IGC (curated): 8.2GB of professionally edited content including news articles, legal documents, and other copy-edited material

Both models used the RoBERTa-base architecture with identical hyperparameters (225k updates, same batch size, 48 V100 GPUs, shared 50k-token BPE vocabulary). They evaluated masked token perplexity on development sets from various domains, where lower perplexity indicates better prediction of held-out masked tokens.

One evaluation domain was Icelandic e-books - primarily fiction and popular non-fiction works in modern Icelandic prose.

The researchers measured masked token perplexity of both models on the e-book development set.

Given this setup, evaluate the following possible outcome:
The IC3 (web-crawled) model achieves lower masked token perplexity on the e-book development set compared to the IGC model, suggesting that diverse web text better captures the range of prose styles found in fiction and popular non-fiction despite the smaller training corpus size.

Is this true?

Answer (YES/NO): YES